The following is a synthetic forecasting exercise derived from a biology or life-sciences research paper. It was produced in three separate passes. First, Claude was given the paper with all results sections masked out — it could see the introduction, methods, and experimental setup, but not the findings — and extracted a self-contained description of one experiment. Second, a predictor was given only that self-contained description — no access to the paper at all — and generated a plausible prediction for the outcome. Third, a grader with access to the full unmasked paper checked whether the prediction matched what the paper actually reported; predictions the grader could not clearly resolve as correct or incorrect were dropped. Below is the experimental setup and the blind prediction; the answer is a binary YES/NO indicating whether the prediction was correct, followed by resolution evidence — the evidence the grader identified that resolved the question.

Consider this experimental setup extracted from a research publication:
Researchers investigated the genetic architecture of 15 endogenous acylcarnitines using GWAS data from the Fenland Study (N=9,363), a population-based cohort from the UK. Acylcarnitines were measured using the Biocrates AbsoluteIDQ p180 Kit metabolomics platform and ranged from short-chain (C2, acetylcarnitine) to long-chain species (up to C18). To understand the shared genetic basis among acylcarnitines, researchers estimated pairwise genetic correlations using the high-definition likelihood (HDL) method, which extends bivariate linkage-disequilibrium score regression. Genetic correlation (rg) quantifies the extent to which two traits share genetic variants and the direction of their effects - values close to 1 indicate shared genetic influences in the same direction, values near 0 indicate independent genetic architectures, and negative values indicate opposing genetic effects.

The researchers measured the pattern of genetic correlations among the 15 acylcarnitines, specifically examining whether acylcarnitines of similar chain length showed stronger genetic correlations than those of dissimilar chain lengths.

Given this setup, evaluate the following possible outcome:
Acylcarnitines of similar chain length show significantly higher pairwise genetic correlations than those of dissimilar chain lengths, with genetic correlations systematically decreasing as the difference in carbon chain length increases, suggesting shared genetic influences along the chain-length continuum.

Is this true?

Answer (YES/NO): NO